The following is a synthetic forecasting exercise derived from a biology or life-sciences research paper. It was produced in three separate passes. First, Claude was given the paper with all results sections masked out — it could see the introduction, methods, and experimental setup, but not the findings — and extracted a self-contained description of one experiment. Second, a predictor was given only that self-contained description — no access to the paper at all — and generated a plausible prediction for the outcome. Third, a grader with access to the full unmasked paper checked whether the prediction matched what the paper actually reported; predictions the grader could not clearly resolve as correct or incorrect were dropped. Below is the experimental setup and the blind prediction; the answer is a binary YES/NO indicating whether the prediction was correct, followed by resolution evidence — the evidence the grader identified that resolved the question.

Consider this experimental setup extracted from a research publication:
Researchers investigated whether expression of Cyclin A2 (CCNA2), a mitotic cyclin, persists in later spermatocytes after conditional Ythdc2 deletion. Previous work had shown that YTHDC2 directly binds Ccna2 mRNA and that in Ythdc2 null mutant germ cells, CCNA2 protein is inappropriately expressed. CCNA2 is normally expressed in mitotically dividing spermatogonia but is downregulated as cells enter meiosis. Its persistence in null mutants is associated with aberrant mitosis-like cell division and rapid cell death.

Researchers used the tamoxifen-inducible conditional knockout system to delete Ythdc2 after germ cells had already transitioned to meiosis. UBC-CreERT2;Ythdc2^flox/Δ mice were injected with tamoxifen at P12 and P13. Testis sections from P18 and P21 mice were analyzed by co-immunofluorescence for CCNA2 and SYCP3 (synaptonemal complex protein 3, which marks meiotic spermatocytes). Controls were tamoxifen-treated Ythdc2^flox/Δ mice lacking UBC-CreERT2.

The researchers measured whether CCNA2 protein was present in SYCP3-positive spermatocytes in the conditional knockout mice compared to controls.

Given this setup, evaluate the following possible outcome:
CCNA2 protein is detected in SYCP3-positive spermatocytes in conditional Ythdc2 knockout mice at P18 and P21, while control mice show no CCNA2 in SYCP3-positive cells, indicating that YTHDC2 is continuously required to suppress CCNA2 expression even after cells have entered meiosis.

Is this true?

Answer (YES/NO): NO